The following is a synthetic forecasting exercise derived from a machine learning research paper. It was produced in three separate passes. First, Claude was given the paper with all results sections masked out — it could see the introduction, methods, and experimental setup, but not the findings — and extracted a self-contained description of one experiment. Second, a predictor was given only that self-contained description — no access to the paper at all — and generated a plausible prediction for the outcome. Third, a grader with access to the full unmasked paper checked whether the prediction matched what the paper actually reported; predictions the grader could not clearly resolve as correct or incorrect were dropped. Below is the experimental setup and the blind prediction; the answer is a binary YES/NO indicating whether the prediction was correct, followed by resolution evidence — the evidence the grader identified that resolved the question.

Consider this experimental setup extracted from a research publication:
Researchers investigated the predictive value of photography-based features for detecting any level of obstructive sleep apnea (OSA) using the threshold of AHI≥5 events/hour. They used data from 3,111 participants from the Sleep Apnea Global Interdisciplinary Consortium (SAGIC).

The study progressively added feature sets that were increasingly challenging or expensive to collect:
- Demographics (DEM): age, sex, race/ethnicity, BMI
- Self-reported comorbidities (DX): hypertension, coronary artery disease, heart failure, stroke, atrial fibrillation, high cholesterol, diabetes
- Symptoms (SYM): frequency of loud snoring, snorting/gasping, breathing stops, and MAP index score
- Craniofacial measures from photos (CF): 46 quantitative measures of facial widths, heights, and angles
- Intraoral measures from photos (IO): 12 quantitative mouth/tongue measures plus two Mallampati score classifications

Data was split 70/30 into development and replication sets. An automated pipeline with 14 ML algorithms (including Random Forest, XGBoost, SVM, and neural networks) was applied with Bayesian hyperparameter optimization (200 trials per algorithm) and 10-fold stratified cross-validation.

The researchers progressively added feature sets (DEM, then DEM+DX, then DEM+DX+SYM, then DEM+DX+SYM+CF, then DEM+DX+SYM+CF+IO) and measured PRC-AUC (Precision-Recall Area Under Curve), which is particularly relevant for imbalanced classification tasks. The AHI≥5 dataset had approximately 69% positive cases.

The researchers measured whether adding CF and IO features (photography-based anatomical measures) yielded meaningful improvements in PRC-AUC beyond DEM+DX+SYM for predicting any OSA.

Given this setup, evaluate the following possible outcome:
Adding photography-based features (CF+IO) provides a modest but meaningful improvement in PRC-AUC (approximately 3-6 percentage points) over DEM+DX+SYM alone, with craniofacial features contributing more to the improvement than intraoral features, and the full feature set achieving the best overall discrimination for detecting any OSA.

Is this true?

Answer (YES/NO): NO